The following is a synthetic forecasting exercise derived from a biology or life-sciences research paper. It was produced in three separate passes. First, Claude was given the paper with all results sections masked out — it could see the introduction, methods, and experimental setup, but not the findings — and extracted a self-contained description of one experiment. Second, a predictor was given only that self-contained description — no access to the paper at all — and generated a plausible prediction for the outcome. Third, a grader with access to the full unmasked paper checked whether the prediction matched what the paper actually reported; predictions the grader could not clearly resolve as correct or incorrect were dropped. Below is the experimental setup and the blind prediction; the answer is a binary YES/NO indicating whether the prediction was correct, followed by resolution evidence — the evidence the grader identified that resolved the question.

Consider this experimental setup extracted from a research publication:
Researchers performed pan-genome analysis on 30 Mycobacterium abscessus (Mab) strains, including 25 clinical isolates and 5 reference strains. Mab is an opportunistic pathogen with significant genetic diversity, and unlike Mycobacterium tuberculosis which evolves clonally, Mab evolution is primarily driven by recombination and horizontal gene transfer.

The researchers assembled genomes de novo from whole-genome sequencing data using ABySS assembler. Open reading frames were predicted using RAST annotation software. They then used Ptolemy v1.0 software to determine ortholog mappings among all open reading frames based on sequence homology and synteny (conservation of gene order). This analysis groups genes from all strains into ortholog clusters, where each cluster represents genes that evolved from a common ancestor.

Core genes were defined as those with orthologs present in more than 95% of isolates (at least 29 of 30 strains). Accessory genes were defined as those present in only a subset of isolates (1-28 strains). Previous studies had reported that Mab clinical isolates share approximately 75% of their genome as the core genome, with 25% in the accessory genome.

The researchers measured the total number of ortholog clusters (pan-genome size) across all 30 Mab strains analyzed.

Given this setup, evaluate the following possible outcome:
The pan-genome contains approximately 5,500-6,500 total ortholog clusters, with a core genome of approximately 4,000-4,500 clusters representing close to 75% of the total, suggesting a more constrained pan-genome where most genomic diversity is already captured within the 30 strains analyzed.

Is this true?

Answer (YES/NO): NO